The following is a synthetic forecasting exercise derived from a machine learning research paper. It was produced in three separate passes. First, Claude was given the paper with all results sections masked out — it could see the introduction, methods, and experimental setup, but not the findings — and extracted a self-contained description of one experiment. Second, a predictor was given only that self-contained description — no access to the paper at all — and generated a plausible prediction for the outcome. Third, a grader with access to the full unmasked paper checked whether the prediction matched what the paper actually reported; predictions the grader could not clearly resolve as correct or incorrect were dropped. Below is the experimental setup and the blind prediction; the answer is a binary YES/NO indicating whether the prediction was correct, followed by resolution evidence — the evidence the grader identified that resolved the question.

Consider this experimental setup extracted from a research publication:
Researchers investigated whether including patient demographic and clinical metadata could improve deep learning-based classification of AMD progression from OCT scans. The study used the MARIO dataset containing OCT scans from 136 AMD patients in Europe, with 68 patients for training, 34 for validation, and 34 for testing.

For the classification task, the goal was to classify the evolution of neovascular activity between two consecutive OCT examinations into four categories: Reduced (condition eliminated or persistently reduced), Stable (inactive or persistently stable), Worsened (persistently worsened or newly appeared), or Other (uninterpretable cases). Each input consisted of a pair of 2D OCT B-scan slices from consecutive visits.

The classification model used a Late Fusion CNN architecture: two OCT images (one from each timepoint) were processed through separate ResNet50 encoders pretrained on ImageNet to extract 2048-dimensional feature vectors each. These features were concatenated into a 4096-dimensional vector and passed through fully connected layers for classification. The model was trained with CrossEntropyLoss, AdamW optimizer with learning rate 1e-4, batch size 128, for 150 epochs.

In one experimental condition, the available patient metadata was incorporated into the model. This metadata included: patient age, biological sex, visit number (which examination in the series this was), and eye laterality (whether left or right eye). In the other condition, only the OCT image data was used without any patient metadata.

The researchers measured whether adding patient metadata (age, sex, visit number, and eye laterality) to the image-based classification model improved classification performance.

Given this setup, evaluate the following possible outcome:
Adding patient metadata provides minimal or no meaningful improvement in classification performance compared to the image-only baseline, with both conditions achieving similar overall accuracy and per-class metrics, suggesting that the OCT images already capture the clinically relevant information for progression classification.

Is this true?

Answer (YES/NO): YES